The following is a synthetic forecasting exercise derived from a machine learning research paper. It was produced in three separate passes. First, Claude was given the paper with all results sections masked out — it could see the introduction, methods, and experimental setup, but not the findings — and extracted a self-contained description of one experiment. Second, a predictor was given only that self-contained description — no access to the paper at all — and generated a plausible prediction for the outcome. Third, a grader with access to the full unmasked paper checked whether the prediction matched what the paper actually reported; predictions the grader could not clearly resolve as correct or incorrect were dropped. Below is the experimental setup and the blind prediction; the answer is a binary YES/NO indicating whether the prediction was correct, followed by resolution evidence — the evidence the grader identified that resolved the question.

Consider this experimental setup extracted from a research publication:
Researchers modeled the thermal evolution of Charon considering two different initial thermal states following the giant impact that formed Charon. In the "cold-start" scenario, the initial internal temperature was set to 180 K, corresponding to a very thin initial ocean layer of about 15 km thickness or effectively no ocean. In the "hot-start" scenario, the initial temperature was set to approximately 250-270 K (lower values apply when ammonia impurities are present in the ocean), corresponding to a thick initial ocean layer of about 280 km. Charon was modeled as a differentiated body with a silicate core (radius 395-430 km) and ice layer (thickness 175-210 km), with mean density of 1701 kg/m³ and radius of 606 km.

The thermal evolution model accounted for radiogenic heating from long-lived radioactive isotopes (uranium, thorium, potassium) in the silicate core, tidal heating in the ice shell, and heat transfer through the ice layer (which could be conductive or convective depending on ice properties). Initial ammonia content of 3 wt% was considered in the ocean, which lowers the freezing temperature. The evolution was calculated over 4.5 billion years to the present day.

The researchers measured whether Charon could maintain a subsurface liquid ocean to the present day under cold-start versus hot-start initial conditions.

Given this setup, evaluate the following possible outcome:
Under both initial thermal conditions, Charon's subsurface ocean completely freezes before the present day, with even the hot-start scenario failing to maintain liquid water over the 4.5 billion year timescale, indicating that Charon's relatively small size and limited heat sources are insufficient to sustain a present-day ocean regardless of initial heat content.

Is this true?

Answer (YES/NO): YES